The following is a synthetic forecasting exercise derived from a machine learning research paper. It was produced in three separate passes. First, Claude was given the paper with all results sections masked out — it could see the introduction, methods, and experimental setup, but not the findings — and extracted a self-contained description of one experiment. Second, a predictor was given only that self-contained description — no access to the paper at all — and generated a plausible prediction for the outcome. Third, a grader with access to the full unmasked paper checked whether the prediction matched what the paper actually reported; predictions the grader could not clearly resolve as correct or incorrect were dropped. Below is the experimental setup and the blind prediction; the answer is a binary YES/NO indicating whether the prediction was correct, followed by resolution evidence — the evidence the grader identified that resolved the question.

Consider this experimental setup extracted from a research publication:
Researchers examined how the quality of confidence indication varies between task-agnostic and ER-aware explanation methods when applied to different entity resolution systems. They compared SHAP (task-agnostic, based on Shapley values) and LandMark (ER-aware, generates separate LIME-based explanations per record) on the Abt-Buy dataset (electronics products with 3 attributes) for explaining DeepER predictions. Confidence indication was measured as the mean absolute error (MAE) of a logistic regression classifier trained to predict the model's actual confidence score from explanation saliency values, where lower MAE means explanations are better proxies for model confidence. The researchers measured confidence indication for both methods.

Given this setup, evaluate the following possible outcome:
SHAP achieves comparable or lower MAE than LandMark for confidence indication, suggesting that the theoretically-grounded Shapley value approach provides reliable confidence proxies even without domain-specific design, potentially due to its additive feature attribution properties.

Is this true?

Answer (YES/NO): YES